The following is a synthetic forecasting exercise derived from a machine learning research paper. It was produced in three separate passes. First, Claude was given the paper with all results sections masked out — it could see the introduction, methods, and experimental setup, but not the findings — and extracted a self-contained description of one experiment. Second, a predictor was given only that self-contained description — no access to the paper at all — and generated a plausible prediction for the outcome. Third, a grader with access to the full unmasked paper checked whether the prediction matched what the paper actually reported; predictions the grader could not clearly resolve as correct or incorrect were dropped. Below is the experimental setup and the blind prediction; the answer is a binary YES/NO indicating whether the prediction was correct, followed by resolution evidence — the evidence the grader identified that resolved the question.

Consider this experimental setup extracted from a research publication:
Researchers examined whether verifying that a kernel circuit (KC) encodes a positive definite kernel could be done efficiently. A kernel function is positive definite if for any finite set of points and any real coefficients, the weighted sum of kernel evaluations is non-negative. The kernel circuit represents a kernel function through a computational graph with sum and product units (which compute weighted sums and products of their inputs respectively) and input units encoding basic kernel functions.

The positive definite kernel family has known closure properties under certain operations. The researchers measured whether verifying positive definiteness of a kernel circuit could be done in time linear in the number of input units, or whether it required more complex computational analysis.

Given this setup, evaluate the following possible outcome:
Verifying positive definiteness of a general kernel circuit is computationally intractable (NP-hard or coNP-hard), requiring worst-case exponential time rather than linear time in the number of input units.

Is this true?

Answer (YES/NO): NO